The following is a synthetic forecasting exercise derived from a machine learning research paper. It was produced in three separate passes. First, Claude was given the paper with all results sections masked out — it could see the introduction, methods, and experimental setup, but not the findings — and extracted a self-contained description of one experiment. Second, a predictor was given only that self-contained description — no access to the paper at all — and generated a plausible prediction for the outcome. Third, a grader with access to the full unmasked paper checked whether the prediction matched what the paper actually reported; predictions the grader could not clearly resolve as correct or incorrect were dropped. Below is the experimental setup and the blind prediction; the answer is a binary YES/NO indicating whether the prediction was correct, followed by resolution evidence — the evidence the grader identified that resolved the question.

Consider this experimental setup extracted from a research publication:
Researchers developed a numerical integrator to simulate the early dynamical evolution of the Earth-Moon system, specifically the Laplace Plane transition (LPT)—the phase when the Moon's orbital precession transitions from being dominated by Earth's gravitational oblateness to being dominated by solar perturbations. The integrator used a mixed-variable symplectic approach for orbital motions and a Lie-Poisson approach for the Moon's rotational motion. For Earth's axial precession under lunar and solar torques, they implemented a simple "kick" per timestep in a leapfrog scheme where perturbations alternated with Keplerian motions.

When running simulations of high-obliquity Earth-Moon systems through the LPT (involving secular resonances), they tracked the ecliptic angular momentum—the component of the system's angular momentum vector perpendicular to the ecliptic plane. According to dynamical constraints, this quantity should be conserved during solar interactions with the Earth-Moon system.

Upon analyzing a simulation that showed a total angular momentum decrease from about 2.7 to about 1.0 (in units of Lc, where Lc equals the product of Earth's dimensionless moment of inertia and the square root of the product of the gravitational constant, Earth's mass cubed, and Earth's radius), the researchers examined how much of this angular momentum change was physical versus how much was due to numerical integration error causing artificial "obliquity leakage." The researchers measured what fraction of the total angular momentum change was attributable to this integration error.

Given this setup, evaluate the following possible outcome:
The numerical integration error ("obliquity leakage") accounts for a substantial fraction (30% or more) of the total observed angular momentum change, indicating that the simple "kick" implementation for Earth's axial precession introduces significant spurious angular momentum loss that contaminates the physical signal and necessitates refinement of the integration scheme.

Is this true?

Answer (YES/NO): YES